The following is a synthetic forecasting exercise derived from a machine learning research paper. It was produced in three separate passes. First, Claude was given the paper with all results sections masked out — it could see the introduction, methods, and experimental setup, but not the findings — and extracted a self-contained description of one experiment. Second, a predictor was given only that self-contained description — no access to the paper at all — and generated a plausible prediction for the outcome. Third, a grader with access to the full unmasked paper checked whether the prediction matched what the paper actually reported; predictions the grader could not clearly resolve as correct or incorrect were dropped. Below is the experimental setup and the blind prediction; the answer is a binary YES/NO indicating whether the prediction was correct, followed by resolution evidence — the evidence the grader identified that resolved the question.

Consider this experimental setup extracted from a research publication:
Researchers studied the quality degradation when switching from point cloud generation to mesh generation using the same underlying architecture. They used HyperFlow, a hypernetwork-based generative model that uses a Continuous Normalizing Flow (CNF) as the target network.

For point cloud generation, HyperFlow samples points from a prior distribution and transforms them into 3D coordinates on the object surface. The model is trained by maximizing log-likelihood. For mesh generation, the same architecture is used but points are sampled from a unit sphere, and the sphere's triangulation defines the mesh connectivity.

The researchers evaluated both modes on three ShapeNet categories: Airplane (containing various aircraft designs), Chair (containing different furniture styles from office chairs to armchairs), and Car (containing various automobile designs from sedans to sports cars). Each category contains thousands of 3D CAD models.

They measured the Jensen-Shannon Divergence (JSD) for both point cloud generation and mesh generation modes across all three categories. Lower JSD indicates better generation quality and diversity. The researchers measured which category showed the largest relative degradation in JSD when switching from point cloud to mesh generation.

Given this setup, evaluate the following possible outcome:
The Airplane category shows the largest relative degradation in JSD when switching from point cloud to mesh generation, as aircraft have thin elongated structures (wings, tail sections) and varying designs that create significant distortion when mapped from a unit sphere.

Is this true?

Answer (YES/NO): NO